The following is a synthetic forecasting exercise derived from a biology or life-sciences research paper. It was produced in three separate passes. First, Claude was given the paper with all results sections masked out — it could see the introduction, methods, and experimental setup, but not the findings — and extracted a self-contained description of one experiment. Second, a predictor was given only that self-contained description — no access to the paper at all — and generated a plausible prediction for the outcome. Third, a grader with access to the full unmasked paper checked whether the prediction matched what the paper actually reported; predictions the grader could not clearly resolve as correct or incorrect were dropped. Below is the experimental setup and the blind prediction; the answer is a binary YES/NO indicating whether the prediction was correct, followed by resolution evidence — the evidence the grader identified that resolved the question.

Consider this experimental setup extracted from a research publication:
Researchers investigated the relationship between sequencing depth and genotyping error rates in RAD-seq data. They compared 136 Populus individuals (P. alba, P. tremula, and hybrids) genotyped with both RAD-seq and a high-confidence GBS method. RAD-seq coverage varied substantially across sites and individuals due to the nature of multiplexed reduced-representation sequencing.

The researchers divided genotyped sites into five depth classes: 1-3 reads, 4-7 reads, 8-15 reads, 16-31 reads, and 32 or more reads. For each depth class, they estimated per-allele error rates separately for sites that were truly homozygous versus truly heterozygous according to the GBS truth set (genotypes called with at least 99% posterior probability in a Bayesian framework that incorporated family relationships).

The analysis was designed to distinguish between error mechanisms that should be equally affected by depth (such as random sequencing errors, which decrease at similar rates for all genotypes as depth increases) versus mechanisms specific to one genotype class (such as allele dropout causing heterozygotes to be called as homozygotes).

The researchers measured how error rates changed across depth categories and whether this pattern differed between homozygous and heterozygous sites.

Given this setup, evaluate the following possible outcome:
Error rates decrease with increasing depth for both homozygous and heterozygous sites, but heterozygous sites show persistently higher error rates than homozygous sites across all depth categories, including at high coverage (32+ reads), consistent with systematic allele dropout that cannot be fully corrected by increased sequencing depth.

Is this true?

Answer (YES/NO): YES